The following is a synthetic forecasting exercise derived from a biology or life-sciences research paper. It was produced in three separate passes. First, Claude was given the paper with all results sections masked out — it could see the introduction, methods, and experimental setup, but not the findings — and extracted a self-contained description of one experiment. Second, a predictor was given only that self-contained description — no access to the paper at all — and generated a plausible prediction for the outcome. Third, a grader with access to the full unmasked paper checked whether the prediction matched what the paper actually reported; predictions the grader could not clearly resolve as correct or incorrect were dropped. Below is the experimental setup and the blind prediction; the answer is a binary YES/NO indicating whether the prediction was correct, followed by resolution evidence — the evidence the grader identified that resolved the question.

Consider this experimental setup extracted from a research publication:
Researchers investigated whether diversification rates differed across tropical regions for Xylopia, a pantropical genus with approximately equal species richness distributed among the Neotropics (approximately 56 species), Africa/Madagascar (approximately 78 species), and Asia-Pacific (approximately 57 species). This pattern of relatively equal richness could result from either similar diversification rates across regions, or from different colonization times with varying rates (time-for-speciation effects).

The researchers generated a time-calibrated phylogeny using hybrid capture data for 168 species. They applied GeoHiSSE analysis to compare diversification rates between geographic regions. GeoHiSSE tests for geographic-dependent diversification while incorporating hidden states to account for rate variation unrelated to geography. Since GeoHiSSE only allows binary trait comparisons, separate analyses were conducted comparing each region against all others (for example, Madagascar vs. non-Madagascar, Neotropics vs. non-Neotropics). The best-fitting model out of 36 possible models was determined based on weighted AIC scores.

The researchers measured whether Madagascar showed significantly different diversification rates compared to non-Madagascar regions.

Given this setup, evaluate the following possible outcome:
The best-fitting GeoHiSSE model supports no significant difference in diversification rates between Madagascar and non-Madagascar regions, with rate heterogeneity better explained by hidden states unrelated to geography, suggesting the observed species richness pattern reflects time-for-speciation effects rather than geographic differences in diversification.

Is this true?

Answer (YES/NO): NO